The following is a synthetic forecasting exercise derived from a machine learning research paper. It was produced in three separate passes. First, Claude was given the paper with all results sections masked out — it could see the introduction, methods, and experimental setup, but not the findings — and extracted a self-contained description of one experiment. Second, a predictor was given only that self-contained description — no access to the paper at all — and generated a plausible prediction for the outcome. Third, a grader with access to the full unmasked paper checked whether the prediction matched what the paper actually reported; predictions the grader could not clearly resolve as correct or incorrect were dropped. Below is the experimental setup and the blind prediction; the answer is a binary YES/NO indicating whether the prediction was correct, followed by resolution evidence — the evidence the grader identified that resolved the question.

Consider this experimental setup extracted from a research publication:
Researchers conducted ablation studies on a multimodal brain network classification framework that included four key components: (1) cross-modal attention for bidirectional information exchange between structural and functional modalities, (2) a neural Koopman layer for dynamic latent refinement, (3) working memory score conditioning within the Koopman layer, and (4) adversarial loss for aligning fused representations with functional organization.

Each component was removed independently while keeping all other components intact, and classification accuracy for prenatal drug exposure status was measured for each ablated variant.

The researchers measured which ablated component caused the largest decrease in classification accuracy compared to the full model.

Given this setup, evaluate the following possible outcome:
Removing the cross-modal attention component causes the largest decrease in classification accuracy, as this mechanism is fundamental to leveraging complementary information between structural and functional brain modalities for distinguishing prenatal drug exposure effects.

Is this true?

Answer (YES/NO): NO